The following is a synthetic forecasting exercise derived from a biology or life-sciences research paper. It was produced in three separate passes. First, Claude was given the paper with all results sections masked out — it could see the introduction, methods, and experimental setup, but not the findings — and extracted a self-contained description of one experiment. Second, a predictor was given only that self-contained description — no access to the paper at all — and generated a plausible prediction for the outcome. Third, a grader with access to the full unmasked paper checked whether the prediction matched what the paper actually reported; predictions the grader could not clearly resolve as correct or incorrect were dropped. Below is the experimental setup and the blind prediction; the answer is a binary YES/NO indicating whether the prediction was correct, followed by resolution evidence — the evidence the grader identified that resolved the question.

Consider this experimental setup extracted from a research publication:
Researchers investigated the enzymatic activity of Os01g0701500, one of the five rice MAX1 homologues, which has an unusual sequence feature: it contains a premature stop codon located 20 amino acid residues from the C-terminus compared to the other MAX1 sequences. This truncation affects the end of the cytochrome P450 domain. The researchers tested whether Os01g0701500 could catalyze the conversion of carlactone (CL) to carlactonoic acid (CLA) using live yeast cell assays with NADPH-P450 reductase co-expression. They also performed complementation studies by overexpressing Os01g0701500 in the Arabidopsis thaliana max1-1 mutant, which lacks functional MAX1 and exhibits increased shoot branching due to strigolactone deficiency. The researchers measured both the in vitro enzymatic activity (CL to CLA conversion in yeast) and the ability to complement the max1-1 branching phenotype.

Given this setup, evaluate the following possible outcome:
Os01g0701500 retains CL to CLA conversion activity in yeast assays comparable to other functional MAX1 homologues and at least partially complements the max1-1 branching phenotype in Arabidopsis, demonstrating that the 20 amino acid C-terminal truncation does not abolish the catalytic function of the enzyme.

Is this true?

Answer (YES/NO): NO